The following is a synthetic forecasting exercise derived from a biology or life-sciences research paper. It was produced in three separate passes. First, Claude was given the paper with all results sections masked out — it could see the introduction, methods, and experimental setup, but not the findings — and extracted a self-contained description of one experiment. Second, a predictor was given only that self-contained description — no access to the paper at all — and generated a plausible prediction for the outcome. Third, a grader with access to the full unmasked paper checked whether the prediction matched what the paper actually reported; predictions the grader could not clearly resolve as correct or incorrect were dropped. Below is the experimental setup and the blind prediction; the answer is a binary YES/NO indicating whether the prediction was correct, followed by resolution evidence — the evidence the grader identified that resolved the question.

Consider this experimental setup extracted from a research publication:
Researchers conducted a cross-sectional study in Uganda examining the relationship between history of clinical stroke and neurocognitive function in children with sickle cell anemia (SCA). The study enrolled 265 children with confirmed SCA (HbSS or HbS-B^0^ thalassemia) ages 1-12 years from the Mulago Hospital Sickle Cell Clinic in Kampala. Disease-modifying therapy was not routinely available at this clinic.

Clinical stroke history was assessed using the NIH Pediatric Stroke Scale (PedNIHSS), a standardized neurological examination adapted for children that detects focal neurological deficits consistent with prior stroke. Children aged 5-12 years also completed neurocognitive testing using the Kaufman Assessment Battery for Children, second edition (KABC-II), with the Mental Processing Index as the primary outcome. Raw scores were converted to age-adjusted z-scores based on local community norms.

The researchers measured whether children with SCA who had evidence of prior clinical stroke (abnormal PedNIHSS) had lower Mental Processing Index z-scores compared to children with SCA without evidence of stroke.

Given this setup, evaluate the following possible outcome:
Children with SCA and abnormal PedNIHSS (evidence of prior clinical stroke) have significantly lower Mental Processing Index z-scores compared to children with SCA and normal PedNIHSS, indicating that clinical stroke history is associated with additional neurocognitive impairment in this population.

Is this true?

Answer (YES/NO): YES